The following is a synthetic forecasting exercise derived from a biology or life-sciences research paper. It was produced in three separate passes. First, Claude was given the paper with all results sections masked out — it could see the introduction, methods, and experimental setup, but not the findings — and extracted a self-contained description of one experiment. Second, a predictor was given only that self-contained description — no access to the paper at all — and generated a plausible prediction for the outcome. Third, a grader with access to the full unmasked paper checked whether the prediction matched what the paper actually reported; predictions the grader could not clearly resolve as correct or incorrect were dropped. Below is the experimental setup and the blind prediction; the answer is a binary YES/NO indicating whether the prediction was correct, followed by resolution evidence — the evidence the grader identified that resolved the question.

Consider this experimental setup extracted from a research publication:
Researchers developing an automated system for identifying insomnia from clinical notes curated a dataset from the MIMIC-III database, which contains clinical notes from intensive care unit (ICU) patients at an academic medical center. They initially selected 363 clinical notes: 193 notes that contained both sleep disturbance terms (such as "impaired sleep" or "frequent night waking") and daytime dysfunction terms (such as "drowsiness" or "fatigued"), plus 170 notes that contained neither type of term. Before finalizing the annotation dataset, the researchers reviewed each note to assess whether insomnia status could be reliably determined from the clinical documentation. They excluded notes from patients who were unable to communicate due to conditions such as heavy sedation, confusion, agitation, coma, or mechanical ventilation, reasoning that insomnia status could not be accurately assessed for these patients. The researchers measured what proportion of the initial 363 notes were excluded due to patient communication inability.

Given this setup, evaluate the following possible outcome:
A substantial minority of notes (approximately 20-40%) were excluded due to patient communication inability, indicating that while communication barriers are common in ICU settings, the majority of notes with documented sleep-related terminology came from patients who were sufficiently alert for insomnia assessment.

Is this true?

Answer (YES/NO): NO